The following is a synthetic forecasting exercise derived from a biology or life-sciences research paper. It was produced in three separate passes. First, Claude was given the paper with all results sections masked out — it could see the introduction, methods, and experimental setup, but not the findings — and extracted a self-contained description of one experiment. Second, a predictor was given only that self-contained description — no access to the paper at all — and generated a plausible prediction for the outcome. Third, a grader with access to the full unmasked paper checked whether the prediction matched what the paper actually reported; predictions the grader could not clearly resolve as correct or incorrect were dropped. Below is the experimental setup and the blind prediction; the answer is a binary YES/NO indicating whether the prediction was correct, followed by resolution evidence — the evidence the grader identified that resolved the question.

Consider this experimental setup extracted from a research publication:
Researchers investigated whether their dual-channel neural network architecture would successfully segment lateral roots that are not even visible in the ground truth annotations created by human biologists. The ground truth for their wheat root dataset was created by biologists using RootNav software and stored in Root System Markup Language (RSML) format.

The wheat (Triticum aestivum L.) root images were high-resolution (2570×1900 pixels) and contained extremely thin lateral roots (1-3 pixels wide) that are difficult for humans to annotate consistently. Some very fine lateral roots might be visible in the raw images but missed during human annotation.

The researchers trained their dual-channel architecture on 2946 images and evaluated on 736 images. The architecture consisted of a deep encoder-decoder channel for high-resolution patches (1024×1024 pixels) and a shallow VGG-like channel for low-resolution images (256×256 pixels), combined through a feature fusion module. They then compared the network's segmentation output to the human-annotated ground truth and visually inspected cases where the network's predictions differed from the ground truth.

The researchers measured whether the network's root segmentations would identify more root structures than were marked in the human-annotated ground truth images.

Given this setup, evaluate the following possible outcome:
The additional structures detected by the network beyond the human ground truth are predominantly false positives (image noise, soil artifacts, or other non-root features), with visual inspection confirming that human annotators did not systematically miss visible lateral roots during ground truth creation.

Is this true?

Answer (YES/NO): NO